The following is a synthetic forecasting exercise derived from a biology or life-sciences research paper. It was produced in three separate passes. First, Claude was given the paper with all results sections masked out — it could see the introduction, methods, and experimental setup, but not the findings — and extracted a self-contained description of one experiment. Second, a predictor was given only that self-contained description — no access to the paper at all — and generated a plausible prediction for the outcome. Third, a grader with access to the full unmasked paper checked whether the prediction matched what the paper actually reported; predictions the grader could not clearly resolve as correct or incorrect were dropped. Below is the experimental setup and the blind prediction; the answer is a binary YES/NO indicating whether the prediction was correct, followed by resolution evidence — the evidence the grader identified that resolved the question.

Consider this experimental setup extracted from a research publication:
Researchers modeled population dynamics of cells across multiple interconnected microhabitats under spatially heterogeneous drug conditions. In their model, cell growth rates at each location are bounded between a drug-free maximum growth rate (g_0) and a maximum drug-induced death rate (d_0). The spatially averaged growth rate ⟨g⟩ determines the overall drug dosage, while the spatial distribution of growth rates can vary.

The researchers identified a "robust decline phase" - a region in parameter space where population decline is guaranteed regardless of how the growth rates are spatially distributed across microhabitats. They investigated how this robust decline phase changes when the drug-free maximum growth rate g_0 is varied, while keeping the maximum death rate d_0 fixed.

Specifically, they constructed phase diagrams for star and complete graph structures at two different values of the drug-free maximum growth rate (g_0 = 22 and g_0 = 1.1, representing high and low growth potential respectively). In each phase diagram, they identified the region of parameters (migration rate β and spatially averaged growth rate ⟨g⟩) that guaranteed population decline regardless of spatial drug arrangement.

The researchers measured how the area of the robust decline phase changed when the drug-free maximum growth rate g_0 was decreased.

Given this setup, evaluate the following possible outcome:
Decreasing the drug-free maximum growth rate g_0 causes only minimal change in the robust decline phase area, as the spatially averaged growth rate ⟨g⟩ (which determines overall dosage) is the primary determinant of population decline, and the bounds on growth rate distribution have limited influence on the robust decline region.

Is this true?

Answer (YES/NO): NO